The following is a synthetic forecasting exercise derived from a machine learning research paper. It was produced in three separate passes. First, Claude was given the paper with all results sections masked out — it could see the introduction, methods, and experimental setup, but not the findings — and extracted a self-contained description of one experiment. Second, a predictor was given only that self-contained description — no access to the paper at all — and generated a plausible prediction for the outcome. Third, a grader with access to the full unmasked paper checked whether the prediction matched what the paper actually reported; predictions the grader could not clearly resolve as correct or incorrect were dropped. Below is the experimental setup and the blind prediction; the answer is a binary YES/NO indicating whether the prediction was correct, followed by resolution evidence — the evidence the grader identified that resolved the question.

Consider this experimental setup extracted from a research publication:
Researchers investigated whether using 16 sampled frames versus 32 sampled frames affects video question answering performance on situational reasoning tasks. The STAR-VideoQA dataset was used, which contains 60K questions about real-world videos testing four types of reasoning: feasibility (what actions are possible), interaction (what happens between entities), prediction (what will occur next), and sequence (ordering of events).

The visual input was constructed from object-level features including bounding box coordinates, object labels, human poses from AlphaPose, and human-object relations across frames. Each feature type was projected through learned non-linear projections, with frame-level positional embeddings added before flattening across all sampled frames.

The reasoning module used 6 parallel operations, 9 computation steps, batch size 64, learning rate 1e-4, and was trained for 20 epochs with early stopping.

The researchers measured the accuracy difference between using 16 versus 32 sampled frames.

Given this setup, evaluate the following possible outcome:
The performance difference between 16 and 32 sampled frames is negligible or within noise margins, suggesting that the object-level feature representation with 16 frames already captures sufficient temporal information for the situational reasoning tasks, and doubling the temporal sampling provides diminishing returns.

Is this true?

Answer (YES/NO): NO